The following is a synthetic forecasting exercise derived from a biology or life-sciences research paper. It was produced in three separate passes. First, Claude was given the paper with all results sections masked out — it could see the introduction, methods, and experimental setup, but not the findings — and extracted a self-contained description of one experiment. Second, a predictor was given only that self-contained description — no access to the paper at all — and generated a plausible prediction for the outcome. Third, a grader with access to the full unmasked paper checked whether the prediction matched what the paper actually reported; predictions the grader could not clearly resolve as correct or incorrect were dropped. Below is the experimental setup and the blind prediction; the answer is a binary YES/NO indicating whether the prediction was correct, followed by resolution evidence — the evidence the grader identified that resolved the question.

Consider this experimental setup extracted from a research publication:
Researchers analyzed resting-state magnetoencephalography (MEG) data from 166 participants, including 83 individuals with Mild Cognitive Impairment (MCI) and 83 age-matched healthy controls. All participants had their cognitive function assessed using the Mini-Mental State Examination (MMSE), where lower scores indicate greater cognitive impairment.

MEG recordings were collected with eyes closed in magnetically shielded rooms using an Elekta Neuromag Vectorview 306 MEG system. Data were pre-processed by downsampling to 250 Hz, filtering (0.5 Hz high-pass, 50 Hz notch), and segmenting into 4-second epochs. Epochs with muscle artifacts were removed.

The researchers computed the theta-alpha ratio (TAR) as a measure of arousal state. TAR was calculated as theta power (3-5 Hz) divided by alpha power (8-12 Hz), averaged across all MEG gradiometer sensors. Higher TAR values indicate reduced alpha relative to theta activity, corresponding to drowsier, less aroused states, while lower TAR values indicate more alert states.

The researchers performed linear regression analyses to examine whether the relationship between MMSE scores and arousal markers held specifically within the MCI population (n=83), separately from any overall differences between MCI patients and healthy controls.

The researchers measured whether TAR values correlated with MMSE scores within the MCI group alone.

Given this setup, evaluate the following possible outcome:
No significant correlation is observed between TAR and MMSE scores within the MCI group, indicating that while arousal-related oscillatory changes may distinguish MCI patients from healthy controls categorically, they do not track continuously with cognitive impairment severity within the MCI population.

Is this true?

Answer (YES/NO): NO